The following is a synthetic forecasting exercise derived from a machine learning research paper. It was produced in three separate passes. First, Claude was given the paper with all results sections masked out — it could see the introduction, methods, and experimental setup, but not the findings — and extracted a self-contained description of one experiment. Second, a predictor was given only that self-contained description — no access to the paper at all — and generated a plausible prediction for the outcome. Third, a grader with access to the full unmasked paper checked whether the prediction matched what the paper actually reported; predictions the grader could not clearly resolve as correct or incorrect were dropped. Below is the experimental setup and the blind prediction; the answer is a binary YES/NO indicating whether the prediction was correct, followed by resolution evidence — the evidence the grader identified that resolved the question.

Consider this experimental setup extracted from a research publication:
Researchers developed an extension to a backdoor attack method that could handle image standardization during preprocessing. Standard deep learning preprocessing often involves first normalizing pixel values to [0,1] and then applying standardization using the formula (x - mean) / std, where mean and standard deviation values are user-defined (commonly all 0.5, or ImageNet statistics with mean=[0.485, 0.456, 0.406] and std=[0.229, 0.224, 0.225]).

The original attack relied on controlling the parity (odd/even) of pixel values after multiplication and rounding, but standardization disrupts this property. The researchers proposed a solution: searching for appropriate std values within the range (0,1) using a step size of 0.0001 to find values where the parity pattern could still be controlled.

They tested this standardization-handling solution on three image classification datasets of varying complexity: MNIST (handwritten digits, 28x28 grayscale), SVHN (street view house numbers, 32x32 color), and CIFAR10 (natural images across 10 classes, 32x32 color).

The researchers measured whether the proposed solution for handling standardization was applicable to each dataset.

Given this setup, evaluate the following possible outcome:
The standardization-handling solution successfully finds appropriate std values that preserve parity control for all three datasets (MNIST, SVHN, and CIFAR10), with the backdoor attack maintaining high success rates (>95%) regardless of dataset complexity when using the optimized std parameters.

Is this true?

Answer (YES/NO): NO